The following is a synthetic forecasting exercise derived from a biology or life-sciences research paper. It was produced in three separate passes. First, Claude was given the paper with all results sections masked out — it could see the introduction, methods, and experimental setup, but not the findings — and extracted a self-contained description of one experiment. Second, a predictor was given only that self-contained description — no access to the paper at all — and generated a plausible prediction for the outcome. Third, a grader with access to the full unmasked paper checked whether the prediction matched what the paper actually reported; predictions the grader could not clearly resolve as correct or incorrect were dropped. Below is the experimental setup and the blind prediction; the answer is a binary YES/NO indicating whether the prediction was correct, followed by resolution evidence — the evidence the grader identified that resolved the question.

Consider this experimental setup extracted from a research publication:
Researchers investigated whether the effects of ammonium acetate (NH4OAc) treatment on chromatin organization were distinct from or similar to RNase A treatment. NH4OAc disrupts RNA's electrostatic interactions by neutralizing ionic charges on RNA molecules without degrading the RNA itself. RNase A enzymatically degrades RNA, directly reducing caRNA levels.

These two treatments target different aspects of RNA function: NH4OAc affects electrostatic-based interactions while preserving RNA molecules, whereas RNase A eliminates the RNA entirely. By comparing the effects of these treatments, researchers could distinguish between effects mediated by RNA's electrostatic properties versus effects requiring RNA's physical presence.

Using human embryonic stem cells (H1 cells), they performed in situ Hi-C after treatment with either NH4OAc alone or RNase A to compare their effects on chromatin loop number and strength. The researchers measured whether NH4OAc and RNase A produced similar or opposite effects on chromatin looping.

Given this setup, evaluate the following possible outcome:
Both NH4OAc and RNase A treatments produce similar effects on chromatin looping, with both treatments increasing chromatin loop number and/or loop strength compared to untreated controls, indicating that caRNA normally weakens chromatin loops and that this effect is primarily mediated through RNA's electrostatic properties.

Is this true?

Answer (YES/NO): NO